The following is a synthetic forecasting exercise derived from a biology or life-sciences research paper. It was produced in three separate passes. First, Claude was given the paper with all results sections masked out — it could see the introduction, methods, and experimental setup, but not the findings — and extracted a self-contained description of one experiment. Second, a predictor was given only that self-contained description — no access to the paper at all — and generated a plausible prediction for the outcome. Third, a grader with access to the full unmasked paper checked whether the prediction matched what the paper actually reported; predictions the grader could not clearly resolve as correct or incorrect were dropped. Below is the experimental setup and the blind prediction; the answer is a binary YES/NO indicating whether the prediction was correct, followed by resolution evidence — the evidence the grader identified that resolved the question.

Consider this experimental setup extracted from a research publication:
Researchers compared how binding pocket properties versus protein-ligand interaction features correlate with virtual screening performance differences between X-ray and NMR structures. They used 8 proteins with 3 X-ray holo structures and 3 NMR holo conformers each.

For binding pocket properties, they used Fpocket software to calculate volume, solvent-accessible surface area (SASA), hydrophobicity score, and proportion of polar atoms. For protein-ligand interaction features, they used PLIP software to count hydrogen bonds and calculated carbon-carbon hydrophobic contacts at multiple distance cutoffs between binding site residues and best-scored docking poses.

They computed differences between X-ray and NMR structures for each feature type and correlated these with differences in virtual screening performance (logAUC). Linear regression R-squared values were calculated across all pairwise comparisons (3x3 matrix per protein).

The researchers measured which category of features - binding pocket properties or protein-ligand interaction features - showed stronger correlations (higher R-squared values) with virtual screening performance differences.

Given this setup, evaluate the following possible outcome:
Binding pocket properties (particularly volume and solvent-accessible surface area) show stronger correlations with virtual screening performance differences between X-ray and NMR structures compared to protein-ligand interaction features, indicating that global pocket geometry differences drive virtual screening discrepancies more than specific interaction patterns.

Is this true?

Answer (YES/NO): NO